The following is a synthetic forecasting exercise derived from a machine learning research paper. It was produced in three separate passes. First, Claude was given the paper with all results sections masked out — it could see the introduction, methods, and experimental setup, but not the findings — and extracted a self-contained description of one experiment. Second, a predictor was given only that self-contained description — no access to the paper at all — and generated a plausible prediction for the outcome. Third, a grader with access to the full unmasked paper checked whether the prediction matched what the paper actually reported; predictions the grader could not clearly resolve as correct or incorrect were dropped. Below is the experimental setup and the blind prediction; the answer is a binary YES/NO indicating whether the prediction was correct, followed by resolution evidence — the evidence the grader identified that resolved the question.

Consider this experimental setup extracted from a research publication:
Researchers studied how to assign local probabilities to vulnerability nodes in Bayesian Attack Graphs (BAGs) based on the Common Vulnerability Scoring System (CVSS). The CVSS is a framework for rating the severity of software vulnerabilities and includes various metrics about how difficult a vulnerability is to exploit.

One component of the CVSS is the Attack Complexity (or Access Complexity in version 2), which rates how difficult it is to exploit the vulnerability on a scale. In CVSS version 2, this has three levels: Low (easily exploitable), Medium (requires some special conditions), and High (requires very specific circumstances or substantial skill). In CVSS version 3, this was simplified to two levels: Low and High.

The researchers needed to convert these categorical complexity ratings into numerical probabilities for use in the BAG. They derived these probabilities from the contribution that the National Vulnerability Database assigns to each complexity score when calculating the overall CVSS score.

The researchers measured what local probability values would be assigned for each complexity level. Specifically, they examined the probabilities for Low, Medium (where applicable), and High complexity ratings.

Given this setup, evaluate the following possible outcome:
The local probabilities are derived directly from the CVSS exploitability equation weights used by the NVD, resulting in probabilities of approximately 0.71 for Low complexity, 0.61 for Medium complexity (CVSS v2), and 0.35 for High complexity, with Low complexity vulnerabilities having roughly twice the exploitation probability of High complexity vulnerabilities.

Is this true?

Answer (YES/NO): YES